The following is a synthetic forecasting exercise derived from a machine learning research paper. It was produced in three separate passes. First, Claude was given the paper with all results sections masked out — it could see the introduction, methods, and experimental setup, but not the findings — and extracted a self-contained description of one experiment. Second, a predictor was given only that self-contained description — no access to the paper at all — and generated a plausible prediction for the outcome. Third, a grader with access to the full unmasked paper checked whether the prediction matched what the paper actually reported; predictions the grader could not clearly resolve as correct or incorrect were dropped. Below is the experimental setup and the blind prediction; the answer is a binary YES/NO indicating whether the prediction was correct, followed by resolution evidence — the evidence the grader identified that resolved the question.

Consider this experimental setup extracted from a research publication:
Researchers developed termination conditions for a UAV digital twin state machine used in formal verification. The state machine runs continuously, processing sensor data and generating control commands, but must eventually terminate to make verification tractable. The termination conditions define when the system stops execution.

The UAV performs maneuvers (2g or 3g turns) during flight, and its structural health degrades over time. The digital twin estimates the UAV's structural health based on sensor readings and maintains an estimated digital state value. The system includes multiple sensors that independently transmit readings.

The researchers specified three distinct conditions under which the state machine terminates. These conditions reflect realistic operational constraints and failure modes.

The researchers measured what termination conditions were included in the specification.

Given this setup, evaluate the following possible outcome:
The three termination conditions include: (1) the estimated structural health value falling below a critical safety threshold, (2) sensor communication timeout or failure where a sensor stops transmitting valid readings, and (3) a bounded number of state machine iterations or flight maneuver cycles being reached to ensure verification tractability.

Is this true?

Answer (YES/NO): NO